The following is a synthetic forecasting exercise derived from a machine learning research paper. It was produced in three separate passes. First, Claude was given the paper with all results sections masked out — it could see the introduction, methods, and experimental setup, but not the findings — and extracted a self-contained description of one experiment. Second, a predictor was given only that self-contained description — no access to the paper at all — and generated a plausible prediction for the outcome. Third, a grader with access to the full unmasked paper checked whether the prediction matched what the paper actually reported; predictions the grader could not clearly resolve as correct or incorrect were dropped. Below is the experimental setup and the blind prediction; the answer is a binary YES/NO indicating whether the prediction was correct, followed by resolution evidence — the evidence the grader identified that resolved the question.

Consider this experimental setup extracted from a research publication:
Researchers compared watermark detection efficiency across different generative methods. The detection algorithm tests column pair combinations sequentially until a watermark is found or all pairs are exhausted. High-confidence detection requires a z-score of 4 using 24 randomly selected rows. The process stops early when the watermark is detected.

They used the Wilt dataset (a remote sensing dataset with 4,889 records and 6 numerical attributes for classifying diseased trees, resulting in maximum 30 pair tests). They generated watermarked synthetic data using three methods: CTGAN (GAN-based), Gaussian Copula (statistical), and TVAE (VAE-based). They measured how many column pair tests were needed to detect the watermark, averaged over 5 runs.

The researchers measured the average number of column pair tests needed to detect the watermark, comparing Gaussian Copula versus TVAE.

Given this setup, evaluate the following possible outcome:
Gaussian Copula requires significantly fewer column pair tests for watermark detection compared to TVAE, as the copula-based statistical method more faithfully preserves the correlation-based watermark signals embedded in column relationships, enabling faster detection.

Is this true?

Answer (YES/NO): NO